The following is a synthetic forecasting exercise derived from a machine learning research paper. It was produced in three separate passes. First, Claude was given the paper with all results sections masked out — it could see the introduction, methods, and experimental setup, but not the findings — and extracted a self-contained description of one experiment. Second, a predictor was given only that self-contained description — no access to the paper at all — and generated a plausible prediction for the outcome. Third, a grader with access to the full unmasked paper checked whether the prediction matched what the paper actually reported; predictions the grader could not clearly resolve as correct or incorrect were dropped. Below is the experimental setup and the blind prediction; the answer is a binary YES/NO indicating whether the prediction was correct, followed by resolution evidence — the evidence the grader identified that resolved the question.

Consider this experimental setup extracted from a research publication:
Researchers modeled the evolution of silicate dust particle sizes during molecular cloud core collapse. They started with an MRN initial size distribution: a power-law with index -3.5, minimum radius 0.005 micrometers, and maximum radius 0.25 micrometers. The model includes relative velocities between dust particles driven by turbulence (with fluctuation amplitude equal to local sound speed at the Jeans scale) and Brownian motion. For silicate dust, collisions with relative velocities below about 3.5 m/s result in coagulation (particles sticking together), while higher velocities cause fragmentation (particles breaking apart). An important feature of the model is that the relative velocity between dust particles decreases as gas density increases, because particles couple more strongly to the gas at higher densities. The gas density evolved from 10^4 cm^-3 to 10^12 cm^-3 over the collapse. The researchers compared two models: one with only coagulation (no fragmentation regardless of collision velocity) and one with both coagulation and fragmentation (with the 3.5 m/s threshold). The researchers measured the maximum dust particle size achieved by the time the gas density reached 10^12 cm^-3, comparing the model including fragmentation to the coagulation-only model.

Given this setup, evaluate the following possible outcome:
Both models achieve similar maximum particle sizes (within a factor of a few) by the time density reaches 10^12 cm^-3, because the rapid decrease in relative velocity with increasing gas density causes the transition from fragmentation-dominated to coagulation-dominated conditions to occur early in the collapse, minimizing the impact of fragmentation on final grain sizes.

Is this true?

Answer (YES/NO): NO